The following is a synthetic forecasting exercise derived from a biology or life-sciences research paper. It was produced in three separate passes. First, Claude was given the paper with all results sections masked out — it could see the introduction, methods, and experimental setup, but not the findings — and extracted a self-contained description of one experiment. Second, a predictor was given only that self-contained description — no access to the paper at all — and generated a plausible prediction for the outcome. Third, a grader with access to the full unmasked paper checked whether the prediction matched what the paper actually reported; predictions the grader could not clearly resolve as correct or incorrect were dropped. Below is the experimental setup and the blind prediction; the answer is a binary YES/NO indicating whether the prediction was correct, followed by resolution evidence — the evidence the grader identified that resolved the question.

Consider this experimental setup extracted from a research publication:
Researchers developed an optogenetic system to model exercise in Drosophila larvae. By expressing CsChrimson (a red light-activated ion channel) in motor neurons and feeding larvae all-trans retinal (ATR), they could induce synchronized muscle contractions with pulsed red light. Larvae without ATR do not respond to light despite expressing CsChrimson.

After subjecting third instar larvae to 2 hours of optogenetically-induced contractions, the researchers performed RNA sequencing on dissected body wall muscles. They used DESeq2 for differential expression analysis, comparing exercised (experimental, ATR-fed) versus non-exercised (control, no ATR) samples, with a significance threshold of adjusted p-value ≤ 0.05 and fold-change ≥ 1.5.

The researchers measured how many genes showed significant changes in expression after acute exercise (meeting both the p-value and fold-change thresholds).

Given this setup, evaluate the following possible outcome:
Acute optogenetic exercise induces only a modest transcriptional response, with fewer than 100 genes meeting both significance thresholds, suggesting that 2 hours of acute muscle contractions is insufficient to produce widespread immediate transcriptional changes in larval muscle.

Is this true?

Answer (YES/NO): NO